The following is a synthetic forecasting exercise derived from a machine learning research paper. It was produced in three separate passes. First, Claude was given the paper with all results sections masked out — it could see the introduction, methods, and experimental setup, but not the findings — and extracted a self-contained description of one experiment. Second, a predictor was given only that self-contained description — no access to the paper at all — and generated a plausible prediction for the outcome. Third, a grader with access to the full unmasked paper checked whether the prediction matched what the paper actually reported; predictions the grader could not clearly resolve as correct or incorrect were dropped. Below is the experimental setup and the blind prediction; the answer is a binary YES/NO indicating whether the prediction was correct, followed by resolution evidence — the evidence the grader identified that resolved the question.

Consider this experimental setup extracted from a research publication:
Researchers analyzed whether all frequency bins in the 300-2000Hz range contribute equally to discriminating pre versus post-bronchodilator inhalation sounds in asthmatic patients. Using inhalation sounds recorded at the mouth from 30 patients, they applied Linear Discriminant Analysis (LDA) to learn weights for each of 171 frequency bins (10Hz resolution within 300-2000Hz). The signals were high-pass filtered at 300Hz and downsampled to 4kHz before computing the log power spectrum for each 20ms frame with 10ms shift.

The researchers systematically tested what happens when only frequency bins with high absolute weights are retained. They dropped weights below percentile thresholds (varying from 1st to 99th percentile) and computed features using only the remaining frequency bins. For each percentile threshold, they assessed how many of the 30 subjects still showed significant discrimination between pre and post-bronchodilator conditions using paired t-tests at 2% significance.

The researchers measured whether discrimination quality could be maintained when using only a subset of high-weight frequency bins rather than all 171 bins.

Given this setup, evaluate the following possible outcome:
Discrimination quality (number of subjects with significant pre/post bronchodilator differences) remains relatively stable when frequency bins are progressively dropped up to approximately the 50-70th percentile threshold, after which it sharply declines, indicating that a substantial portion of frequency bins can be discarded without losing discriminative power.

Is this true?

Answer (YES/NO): YES